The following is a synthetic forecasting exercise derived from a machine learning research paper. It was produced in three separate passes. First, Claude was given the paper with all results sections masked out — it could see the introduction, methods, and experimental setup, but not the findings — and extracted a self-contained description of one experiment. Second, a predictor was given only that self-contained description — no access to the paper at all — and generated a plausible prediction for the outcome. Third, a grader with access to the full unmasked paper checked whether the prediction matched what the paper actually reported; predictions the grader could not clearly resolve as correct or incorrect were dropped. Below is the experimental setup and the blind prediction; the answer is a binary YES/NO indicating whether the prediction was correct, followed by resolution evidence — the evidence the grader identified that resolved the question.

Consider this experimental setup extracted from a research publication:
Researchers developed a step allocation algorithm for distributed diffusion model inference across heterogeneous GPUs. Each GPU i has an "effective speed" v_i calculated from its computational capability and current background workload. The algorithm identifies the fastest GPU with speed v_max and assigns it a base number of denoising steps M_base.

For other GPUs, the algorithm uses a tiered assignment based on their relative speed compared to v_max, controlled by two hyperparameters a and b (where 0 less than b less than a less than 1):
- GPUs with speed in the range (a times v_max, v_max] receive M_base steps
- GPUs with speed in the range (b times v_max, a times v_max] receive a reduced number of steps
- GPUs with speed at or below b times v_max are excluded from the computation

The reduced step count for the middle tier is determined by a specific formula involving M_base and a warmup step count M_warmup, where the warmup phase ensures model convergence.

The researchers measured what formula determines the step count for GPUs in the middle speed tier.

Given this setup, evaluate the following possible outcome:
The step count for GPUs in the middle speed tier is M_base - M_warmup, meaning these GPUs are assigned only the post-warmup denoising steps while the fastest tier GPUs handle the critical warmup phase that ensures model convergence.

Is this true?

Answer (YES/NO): NO